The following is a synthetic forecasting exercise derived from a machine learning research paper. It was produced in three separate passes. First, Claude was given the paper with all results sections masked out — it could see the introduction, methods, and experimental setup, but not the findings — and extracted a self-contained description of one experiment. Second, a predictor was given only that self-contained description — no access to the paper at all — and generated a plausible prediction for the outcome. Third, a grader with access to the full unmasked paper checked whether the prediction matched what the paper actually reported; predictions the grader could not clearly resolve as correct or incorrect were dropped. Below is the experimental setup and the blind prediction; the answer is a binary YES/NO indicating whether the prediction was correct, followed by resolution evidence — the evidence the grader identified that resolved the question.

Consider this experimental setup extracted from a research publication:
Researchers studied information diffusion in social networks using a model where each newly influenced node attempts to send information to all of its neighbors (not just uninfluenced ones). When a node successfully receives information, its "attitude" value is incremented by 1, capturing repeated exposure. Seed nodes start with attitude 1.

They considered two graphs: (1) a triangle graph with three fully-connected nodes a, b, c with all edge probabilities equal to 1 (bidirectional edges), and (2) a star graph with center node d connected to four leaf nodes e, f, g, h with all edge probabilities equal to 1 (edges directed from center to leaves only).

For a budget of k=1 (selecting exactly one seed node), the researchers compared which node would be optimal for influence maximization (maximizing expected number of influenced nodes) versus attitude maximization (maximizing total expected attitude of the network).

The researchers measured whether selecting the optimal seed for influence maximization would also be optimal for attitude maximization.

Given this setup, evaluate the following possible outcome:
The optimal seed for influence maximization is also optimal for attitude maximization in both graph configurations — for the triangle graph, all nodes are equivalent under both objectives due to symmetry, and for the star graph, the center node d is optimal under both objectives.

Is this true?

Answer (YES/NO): NO